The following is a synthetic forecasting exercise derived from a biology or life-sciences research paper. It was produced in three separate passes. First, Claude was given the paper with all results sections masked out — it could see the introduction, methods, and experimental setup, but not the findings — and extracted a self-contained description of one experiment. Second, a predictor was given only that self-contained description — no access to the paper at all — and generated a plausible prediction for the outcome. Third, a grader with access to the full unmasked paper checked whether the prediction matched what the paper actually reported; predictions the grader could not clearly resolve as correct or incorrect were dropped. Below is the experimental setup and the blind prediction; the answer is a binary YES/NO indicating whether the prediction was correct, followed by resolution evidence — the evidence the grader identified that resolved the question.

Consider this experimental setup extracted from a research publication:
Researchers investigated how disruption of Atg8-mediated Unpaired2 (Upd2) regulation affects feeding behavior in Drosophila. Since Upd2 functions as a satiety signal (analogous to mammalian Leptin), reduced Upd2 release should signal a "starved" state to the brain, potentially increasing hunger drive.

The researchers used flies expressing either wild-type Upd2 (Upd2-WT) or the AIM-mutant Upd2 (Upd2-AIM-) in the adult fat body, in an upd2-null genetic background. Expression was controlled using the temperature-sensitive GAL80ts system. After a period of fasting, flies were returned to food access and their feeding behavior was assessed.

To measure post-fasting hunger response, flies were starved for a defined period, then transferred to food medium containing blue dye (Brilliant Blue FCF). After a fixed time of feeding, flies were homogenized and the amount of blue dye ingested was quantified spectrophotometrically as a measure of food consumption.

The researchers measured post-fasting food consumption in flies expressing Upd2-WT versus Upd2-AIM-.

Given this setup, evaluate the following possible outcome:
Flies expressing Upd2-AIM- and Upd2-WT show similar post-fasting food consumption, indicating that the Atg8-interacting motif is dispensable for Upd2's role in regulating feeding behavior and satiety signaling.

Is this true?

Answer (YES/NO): NO